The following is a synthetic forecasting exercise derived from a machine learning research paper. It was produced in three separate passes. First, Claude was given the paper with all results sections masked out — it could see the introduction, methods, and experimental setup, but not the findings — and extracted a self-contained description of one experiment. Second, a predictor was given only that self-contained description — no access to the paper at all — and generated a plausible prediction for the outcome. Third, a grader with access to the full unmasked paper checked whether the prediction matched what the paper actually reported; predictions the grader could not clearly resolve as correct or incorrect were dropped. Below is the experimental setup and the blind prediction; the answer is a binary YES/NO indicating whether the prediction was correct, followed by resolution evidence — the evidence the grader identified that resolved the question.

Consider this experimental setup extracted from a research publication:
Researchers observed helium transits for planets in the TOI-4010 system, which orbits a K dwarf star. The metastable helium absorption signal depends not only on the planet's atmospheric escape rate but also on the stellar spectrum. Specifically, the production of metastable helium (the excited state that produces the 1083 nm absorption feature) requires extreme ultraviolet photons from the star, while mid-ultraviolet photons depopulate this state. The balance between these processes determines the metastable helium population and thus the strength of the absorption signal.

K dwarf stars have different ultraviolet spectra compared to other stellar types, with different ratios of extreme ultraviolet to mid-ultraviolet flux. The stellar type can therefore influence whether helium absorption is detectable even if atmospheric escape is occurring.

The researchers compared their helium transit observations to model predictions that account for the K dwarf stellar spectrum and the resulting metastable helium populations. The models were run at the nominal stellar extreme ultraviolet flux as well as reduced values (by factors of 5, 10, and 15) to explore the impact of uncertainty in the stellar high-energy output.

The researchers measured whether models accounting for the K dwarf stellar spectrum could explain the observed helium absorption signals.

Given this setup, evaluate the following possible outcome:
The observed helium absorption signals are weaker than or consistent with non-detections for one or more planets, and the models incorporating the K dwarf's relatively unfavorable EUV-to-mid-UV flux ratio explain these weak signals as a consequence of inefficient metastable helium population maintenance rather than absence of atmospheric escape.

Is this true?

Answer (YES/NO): NO